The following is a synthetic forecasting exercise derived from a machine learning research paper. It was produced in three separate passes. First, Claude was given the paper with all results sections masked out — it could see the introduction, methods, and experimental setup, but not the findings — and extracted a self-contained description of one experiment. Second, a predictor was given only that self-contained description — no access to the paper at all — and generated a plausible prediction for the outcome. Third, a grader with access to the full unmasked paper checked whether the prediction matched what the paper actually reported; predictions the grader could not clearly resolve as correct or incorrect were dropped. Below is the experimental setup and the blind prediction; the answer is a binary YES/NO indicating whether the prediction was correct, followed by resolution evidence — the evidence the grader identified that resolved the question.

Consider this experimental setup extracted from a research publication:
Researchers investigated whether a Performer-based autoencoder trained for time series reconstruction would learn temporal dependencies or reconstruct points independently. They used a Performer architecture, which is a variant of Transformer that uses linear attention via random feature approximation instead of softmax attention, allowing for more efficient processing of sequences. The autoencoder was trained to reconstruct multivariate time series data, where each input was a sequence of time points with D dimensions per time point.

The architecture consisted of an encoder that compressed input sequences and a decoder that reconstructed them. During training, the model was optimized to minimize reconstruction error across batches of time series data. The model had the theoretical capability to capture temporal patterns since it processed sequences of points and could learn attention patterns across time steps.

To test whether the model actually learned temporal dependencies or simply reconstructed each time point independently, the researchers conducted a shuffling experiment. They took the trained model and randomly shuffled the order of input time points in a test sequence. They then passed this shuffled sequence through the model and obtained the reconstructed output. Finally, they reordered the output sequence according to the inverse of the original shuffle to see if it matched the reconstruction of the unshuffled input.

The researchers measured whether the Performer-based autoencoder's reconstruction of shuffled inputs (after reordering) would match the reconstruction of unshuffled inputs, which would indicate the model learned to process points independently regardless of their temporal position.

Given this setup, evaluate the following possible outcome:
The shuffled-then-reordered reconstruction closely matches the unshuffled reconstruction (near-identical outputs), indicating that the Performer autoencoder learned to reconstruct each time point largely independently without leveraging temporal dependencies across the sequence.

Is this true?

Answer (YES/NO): YES